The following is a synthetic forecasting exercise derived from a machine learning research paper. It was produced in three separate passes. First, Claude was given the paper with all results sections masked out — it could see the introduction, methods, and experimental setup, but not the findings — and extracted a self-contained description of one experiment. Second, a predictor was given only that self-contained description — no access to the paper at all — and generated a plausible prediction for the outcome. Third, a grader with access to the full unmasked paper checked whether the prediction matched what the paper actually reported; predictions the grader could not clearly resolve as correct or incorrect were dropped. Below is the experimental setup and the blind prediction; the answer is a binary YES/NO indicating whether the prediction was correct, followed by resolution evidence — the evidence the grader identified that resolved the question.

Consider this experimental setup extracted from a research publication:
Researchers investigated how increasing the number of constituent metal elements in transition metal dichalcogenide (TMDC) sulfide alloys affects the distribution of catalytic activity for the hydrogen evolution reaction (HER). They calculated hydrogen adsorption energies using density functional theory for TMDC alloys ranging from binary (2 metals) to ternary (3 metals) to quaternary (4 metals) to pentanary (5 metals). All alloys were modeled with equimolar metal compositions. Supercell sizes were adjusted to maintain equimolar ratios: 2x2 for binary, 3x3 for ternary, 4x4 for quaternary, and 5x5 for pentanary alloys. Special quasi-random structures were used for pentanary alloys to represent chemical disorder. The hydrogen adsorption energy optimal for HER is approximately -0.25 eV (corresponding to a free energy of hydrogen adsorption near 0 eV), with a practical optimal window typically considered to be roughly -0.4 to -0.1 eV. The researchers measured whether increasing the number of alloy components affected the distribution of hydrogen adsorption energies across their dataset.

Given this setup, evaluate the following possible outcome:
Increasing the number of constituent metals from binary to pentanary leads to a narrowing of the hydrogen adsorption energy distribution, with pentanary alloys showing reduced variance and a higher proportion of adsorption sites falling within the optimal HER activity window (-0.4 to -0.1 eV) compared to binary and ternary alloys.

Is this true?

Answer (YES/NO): YES